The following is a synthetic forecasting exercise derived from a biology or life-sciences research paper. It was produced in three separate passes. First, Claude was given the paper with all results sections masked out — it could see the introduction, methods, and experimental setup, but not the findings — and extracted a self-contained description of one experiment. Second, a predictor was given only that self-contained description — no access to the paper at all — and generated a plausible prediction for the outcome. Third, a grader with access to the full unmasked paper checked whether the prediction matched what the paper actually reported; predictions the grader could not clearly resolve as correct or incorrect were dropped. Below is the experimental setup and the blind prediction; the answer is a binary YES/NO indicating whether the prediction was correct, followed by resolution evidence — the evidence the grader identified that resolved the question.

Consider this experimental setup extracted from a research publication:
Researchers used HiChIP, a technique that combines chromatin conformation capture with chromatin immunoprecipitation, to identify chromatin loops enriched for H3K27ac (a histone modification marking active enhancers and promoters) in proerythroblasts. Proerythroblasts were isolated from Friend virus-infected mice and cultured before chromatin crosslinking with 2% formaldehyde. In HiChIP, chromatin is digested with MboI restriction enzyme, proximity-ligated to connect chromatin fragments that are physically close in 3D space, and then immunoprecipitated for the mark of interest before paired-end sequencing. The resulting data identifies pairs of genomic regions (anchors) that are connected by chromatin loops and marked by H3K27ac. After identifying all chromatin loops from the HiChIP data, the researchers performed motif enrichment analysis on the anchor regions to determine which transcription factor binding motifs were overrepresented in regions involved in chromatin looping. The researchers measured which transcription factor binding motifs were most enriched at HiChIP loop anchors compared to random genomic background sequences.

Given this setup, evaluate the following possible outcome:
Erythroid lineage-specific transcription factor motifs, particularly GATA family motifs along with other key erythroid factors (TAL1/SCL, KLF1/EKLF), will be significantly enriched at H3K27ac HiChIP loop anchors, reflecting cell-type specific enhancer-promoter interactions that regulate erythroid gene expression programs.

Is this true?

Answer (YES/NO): NO